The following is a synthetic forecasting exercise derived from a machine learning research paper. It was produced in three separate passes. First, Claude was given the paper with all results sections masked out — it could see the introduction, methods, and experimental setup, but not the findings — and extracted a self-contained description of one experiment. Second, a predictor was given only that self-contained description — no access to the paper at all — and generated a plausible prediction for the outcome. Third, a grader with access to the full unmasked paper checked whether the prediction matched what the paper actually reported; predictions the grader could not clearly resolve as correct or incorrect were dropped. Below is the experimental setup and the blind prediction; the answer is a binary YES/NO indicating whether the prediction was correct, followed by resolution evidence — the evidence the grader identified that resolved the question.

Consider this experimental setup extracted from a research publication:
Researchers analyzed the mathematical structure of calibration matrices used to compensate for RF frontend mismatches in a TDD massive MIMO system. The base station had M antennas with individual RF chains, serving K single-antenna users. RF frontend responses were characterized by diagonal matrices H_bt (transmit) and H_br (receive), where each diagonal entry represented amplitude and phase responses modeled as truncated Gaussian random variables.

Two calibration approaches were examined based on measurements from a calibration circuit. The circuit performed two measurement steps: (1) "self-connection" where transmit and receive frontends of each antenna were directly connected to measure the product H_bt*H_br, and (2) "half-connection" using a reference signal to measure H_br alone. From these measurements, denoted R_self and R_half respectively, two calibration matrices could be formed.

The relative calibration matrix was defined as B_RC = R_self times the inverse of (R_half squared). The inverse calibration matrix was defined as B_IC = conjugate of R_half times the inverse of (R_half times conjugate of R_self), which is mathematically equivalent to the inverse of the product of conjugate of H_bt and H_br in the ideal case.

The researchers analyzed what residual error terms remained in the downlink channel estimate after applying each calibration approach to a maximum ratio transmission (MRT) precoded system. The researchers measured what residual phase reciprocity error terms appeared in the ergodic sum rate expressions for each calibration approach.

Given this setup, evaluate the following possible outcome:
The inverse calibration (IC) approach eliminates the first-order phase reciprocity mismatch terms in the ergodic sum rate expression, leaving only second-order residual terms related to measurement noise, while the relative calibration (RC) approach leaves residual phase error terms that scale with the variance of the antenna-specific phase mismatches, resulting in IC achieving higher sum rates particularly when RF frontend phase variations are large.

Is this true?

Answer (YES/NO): NO